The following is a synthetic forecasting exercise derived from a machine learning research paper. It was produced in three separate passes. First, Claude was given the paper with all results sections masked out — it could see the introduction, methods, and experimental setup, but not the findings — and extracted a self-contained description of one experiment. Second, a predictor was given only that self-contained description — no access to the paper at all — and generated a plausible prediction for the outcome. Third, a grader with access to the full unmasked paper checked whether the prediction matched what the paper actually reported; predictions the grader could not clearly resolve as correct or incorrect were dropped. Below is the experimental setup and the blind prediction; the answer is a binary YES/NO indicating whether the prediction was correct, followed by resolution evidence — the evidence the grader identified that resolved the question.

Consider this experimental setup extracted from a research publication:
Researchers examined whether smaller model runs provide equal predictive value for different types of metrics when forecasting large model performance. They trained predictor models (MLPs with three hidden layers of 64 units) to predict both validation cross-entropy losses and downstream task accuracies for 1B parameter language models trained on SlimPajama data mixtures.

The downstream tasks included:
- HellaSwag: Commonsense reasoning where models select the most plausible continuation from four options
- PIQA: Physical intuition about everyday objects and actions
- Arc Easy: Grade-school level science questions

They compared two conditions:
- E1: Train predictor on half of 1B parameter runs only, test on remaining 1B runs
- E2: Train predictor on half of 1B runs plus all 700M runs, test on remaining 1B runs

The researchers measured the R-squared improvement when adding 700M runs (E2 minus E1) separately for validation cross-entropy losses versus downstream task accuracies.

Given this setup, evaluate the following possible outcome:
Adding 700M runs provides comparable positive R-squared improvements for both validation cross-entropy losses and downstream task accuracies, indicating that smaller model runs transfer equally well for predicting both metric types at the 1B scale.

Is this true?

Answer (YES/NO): NO